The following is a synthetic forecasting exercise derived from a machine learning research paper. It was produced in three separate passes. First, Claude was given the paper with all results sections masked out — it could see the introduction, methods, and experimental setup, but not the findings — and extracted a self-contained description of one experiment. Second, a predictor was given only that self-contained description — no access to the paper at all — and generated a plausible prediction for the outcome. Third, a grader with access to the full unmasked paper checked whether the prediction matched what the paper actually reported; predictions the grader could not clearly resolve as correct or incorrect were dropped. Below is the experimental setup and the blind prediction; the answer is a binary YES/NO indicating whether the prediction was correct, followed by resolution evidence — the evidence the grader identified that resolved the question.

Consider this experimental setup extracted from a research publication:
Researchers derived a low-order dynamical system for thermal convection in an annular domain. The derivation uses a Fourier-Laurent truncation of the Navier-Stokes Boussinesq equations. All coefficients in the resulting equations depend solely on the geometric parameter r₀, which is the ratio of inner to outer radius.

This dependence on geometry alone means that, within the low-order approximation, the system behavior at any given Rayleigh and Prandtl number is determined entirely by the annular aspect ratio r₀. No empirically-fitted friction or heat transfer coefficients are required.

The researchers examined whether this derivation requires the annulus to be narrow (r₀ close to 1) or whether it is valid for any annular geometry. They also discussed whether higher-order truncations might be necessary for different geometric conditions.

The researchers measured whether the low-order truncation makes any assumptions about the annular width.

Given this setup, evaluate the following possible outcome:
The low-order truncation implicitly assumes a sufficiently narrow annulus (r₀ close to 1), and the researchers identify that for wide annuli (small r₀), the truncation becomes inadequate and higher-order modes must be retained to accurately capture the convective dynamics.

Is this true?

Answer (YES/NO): NO